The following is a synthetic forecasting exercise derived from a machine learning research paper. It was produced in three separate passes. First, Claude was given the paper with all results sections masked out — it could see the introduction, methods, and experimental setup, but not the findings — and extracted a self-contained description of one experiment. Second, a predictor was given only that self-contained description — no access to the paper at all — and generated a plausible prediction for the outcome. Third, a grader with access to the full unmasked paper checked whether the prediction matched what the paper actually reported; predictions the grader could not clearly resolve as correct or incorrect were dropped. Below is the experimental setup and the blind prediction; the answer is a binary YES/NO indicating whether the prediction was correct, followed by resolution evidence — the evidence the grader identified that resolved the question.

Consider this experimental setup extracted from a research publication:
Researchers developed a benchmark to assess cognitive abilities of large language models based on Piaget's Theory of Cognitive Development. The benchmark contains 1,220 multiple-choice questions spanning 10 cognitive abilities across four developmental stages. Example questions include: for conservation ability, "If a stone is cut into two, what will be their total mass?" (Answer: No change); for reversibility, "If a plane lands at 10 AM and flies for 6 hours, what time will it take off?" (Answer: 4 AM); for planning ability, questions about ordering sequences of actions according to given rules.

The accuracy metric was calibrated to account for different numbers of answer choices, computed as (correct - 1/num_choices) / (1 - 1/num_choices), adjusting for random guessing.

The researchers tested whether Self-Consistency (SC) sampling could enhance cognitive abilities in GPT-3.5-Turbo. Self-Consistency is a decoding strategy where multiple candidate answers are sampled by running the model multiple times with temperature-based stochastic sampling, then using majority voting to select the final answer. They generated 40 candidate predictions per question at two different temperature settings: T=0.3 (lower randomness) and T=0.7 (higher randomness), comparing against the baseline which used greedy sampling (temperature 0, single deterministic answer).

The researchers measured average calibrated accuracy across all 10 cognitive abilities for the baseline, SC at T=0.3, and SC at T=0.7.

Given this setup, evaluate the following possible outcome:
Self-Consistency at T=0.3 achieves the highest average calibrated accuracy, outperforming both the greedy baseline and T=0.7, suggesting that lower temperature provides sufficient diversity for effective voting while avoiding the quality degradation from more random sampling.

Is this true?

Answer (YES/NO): YES